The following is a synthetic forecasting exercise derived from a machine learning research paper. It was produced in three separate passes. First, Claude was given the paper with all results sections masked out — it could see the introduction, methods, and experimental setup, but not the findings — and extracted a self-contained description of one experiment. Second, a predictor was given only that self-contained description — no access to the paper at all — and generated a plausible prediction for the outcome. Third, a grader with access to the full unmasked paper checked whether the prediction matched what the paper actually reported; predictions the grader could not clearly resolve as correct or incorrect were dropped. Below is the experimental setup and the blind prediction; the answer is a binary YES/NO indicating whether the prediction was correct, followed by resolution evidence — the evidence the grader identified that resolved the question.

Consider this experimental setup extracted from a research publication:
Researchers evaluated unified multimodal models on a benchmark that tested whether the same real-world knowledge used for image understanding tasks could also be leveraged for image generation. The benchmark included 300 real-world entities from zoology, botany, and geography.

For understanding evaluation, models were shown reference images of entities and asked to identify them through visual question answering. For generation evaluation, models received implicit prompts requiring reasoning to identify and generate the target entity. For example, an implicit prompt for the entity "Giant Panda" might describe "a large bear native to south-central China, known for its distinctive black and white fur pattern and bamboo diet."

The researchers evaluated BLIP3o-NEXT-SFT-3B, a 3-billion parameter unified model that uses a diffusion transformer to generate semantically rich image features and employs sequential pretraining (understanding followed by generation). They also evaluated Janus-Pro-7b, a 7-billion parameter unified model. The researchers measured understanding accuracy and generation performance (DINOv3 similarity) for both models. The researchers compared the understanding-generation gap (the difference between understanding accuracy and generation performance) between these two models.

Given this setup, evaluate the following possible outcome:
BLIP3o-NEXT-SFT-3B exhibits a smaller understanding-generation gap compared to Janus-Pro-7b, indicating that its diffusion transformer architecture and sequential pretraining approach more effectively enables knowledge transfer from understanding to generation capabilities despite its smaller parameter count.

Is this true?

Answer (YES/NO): NO